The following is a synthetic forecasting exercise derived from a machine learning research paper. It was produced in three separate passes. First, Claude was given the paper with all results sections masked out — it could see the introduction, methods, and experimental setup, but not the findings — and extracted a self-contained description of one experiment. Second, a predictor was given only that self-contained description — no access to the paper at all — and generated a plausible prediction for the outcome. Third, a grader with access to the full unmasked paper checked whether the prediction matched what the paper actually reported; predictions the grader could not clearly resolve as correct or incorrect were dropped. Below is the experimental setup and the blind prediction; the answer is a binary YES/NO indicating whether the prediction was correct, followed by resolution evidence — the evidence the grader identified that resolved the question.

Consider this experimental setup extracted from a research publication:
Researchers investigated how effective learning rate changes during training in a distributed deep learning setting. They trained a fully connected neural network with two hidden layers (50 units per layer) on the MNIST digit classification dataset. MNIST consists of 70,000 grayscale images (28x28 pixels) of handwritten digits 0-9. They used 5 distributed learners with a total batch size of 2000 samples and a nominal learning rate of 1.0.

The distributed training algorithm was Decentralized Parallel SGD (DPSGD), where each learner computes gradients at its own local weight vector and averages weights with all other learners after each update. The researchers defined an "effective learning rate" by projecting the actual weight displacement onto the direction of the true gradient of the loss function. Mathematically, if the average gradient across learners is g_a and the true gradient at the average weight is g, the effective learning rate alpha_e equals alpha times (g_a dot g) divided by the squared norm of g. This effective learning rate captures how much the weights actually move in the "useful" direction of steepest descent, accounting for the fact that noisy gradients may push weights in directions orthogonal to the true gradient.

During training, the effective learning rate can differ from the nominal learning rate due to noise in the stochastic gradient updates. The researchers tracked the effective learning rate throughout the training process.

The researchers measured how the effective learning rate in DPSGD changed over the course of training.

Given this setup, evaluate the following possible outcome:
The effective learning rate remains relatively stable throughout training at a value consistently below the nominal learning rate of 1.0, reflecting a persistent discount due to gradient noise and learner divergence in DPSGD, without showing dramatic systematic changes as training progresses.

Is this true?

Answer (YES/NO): NO